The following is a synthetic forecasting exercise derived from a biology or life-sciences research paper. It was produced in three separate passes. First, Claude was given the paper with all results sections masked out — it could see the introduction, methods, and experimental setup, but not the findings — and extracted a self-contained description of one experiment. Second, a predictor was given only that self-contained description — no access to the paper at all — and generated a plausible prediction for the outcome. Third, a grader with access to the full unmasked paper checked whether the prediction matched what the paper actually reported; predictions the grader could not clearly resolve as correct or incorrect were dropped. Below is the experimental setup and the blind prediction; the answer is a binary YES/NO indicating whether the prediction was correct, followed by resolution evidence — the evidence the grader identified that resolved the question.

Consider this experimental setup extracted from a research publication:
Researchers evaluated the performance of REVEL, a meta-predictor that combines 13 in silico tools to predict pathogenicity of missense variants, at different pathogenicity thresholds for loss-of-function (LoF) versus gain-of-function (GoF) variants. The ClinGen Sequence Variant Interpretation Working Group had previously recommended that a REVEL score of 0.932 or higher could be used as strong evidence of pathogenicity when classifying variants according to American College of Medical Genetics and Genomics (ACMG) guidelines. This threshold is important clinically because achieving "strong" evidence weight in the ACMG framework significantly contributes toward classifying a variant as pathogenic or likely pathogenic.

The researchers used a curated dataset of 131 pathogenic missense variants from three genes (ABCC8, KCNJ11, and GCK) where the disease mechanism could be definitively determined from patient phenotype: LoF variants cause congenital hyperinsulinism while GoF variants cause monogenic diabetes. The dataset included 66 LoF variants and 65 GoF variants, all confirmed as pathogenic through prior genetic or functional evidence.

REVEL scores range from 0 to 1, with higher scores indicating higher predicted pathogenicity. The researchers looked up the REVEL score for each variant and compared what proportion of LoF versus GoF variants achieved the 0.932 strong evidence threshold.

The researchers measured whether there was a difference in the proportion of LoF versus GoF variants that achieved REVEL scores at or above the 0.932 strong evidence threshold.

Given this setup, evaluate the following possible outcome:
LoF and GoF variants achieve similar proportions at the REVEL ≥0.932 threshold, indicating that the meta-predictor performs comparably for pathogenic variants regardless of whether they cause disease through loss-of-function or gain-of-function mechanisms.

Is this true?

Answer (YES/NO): NO